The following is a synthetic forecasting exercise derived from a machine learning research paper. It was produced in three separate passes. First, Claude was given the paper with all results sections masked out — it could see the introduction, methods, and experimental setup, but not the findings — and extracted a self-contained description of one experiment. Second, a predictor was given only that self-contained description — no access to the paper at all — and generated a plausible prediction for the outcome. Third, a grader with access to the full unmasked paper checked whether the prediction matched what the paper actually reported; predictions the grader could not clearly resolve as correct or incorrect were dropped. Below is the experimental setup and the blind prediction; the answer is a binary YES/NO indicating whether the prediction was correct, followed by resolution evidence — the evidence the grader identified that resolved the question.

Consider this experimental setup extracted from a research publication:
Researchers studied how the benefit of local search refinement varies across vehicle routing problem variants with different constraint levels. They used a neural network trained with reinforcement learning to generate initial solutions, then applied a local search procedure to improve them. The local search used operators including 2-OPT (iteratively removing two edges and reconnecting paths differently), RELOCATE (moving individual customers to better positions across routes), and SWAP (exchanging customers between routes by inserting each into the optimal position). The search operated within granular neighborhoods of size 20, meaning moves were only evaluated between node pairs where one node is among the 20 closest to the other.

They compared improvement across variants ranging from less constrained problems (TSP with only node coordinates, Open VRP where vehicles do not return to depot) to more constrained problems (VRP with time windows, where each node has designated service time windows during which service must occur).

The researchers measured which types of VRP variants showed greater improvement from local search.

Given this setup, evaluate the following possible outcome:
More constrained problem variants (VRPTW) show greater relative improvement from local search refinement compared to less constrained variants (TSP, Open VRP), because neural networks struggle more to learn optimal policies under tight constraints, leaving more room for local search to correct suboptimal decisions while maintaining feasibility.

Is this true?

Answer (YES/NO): NO